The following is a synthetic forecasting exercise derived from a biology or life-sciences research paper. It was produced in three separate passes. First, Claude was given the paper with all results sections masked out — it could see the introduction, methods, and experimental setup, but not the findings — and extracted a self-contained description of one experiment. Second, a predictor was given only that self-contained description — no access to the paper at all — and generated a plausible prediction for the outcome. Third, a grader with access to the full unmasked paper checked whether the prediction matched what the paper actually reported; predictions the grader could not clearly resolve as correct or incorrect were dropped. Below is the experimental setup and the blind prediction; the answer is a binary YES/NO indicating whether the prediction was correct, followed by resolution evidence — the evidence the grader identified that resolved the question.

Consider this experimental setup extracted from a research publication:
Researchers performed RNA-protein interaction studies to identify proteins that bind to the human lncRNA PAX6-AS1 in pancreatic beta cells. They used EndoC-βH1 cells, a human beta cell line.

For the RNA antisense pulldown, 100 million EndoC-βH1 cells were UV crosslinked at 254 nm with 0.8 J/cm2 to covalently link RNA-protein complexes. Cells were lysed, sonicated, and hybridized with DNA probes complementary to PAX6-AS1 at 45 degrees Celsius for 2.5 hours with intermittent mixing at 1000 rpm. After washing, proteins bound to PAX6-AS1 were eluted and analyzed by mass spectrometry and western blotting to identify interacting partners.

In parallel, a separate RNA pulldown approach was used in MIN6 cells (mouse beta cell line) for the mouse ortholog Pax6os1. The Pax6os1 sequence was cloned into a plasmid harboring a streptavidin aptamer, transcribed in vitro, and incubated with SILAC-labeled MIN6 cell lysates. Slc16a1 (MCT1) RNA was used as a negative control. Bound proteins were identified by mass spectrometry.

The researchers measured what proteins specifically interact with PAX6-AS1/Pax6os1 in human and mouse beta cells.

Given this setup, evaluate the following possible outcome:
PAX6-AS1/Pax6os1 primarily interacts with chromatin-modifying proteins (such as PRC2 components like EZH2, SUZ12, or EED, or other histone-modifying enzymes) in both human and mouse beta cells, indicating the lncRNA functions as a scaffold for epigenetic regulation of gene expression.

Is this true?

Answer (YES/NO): NO